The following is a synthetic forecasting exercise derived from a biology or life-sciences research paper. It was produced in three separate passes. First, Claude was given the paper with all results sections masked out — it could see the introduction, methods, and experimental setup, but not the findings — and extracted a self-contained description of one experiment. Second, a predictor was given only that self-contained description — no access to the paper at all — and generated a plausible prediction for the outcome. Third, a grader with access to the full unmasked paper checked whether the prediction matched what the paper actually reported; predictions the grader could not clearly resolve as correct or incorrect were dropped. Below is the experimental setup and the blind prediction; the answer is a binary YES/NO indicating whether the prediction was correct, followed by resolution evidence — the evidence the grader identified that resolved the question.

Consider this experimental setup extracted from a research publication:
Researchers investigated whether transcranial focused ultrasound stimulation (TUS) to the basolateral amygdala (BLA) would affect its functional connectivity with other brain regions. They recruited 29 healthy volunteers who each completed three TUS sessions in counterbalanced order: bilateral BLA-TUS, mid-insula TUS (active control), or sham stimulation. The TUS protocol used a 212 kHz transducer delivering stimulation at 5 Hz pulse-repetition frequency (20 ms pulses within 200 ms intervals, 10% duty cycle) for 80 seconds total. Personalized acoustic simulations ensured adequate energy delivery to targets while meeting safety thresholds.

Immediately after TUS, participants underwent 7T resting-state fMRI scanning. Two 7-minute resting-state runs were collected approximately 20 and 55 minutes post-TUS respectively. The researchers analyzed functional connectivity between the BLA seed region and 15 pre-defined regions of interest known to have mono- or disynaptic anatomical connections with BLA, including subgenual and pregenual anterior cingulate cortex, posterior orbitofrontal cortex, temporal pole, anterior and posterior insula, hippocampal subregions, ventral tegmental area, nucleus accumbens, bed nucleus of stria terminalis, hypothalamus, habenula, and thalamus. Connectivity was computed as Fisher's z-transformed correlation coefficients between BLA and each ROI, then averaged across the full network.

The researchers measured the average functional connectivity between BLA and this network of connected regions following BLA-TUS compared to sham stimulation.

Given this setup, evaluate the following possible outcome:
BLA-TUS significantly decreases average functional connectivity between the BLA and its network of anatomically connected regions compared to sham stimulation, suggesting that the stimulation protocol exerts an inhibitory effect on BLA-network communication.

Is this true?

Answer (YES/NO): YES